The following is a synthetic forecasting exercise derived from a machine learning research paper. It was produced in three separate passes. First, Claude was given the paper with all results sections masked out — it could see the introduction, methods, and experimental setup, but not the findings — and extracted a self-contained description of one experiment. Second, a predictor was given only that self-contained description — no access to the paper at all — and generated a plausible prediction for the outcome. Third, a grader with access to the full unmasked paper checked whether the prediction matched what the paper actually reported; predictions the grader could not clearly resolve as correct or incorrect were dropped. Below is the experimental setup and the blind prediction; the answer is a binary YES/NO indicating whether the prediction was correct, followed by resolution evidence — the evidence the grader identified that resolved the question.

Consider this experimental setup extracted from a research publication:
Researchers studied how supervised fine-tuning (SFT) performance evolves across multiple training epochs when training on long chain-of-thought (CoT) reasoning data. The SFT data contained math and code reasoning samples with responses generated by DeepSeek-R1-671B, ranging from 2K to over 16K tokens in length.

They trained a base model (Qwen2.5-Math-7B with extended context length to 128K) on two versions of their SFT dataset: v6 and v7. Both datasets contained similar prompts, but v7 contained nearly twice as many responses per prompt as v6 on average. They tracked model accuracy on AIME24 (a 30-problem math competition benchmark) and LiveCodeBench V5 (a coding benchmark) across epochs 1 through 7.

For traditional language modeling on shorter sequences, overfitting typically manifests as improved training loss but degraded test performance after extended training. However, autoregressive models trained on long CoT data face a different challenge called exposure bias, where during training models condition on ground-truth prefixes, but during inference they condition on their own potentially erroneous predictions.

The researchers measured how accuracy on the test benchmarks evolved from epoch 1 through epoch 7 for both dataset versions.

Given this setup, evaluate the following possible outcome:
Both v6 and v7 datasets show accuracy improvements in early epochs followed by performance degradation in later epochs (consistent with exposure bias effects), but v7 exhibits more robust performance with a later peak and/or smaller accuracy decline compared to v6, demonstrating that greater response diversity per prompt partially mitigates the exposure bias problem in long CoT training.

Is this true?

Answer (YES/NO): NO